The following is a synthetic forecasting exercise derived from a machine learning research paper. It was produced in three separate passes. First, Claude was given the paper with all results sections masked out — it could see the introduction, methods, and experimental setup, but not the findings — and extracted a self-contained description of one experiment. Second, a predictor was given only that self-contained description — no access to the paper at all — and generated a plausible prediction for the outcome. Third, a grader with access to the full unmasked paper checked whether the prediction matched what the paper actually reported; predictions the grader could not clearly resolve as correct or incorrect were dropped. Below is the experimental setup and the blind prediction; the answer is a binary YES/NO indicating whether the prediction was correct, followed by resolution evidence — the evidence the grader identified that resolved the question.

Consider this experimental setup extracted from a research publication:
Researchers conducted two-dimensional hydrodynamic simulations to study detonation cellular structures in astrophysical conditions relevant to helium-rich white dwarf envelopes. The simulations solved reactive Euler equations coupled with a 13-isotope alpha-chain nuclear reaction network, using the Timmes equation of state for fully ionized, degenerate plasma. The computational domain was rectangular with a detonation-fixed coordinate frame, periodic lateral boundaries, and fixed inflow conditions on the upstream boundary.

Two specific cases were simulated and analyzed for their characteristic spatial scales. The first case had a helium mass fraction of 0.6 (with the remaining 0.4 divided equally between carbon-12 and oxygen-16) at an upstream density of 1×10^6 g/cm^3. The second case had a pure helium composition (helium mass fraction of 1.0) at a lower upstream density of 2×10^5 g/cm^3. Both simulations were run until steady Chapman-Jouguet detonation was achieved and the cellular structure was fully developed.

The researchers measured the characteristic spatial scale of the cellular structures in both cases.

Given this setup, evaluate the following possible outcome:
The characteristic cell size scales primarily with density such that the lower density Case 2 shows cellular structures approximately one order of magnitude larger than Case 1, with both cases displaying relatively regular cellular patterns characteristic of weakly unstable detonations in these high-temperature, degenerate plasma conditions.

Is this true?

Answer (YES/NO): NO